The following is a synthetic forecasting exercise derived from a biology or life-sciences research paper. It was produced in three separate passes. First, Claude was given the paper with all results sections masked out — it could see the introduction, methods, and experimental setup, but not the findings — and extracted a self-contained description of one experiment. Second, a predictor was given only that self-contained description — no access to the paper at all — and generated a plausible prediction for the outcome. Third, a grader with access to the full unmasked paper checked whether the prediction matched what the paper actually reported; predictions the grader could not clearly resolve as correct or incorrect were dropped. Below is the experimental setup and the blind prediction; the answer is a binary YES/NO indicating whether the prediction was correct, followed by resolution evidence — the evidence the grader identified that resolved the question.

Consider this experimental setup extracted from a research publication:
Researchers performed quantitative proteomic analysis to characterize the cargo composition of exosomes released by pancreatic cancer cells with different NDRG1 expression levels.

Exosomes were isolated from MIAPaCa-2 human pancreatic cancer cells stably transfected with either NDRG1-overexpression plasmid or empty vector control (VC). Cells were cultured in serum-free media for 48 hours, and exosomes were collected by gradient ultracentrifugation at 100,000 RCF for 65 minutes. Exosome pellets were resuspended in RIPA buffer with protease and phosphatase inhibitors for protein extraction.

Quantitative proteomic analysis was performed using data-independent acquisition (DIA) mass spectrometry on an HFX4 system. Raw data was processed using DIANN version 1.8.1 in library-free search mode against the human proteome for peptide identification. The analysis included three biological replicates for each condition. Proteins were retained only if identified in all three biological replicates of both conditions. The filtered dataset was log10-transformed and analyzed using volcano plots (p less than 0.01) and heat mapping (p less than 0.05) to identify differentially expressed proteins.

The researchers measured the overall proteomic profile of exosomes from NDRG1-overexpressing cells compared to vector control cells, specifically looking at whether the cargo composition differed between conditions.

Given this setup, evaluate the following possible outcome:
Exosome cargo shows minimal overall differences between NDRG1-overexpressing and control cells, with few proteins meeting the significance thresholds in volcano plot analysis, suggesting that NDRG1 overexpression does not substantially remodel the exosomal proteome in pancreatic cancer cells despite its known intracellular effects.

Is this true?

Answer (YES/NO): NO